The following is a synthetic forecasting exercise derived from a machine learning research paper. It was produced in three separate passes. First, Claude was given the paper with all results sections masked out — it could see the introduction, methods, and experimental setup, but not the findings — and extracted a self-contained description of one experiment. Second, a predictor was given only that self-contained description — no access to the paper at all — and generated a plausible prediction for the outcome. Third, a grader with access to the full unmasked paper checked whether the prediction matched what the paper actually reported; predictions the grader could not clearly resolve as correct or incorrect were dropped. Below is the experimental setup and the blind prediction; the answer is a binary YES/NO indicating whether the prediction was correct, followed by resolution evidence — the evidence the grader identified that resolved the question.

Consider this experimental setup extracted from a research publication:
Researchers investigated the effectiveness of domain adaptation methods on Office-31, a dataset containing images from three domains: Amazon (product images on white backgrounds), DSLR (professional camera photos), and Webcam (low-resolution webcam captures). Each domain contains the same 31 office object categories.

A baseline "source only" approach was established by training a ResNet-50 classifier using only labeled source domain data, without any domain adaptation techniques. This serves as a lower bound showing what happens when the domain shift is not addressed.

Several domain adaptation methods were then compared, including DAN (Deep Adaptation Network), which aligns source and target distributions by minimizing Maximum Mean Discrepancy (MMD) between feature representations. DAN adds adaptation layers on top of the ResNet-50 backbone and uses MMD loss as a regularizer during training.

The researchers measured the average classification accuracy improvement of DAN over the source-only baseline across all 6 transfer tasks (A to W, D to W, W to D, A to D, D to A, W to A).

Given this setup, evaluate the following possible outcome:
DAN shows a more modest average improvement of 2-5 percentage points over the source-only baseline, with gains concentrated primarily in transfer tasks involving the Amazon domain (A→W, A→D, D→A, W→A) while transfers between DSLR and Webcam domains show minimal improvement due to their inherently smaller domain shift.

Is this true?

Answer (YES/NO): YES